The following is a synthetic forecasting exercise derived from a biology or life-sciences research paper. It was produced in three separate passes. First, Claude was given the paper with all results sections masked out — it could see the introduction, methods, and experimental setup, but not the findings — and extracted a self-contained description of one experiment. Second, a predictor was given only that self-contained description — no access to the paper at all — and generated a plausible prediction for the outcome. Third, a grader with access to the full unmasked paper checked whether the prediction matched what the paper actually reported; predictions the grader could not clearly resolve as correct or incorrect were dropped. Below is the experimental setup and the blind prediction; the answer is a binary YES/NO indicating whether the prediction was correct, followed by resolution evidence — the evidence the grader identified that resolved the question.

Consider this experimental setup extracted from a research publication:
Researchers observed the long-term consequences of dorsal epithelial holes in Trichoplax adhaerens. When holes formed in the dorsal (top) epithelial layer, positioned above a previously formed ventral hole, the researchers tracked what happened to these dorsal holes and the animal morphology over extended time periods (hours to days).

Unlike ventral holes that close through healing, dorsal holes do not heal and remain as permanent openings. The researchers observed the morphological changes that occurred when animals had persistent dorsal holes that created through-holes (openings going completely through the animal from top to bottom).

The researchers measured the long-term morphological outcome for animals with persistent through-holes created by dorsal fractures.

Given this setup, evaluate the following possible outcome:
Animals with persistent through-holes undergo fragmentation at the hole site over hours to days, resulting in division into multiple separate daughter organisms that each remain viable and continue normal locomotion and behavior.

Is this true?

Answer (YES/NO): NO